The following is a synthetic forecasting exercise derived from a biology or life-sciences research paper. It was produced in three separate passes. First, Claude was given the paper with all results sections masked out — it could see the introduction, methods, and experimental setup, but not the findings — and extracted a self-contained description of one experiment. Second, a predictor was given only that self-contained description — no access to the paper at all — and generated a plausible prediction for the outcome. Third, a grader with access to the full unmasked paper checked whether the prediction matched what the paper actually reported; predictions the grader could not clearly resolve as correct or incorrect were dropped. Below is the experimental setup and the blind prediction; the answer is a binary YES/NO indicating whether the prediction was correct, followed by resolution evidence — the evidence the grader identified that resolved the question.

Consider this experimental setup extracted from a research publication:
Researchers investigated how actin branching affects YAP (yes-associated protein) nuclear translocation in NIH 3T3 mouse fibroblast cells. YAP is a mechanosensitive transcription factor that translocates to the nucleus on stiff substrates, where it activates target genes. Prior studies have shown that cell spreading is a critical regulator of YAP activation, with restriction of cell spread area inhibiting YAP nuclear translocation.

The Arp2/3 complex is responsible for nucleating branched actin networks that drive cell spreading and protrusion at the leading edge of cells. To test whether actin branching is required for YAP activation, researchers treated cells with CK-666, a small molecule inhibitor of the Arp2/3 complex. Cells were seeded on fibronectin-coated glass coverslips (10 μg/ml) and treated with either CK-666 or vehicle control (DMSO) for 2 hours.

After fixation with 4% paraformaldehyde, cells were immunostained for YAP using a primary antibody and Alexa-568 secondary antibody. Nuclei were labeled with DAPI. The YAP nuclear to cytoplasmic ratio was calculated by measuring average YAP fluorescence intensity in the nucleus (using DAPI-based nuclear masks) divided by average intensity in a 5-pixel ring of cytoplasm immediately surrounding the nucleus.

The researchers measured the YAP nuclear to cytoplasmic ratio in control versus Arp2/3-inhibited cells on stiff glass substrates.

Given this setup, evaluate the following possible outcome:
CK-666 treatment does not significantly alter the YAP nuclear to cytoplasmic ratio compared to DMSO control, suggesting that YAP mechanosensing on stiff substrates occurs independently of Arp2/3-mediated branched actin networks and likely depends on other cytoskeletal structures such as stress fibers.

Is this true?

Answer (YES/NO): YES